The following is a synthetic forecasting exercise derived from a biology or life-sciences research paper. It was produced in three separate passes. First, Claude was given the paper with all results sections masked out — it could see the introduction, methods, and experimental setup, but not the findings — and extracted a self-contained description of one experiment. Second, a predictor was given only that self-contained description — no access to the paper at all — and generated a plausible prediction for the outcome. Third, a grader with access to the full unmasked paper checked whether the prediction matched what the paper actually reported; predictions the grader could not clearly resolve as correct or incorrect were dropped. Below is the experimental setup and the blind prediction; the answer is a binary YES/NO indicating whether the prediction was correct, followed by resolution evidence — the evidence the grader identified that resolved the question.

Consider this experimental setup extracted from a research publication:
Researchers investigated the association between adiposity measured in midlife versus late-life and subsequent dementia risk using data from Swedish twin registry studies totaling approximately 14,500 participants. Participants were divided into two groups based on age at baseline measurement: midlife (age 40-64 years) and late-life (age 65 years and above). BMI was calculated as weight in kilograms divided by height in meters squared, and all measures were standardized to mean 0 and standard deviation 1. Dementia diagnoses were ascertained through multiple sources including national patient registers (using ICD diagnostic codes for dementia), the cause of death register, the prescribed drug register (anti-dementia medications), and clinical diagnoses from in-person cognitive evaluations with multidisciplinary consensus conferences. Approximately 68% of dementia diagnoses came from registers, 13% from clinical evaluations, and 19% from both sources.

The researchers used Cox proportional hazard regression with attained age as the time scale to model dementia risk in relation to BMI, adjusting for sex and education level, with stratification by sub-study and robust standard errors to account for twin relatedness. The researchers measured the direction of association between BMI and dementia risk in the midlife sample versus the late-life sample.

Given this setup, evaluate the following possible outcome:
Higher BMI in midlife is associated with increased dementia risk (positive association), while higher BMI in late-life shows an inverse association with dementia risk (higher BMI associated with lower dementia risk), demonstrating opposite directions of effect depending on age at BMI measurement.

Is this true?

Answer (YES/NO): NO